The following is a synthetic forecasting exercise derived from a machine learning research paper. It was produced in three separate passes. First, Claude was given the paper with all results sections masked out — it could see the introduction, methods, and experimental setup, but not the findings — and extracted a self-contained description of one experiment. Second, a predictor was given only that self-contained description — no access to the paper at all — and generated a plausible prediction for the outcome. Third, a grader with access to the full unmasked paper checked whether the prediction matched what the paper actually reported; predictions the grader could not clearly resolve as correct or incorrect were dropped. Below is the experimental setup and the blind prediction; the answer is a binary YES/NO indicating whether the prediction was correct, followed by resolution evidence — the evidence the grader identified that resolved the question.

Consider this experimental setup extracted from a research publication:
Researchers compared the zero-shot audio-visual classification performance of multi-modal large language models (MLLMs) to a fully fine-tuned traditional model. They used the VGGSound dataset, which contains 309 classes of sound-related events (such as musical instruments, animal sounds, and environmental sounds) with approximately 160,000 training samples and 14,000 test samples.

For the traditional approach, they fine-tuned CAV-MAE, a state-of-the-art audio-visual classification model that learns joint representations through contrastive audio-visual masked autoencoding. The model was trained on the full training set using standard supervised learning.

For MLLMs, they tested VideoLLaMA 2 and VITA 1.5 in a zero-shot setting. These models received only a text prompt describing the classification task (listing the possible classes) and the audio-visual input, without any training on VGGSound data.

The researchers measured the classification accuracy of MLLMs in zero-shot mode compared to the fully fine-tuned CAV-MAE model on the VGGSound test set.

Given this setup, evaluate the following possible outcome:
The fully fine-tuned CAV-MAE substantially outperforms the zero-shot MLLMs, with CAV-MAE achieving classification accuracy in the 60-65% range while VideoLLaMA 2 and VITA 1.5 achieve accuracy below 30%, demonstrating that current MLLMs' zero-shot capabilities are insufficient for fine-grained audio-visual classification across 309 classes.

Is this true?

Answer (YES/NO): NO